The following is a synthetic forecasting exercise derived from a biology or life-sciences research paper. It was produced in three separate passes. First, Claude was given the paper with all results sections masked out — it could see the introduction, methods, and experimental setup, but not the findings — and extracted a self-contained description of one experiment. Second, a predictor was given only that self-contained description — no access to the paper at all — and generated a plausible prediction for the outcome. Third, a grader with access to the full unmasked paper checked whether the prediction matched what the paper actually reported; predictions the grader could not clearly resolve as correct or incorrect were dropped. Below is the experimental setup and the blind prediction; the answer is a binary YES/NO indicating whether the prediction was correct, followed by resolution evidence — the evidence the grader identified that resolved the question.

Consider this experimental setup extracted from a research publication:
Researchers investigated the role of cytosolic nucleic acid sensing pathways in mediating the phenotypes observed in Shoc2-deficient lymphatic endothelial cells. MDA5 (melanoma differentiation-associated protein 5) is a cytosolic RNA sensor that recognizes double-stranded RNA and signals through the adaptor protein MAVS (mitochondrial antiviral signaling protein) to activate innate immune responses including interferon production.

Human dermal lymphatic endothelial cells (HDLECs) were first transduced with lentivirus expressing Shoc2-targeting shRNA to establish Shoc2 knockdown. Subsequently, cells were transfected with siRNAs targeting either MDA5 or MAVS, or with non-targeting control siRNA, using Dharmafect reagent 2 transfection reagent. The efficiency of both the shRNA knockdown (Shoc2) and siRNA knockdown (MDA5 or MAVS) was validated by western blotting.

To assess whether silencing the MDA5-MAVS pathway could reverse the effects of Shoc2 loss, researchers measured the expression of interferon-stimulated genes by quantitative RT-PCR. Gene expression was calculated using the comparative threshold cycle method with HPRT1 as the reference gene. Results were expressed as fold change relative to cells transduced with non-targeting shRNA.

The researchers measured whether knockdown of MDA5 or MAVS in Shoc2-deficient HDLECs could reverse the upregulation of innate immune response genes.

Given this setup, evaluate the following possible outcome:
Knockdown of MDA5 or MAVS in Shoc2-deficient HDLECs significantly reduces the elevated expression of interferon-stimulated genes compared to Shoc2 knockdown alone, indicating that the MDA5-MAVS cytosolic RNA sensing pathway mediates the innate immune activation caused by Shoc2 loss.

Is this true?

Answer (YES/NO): YES